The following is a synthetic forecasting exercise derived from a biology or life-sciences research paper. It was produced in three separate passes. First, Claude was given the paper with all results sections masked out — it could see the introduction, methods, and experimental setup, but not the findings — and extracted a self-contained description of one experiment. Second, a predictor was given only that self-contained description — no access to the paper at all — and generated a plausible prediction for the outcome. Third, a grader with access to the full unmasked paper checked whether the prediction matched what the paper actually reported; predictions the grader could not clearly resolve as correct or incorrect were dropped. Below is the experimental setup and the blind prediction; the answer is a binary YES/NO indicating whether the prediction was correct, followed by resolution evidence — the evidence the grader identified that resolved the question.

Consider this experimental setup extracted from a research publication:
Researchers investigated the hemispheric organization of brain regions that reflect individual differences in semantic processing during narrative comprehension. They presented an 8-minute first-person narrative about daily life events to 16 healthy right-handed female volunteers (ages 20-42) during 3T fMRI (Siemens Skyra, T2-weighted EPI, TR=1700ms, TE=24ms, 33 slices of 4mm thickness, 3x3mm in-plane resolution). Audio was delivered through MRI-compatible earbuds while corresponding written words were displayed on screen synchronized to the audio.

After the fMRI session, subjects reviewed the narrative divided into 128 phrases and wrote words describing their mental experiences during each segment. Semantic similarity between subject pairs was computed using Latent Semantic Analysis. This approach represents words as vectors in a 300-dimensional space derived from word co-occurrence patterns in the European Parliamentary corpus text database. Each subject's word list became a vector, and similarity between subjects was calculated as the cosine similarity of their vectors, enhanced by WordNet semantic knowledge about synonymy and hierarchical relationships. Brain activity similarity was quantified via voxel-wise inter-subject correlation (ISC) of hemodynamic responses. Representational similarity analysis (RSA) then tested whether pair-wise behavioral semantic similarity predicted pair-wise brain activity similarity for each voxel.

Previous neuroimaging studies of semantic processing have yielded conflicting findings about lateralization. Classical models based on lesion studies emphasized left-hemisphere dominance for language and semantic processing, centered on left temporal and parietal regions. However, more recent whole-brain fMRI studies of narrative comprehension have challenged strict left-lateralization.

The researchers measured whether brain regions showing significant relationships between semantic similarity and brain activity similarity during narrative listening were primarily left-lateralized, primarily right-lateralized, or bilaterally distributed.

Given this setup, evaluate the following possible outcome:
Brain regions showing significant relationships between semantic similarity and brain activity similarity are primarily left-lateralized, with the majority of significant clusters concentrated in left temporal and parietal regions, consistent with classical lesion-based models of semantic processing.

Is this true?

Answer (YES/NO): NO